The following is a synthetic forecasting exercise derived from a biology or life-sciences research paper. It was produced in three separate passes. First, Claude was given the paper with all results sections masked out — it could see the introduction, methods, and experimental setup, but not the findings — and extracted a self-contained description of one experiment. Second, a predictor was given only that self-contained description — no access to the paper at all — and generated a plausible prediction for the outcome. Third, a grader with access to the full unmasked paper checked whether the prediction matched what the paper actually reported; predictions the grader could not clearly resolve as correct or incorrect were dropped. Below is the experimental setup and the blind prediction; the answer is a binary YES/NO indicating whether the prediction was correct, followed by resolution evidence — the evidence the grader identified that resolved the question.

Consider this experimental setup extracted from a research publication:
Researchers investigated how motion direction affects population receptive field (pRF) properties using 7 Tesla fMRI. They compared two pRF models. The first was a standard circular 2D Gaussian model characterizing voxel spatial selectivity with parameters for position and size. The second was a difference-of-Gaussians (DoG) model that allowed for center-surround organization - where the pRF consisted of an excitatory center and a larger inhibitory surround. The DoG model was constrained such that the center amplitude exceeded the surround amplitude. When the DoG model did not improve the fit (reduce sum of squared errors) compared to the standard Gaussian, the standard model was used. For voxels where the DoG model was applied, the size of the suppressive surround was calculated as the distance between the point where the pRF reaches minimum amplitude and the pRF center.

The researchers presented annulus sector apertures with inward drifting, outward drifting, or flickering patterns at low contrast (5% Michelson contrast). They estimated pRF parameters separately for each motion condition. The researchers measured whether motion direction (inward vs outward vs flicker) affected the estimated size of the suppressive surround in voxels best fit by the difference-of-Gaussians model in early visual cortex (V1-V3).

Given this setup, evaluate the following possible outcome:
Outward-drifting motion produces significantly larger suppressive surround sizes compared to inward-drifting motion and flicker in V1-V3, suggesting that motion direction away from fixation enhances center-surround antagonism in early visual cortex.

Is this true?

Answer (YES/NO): NO